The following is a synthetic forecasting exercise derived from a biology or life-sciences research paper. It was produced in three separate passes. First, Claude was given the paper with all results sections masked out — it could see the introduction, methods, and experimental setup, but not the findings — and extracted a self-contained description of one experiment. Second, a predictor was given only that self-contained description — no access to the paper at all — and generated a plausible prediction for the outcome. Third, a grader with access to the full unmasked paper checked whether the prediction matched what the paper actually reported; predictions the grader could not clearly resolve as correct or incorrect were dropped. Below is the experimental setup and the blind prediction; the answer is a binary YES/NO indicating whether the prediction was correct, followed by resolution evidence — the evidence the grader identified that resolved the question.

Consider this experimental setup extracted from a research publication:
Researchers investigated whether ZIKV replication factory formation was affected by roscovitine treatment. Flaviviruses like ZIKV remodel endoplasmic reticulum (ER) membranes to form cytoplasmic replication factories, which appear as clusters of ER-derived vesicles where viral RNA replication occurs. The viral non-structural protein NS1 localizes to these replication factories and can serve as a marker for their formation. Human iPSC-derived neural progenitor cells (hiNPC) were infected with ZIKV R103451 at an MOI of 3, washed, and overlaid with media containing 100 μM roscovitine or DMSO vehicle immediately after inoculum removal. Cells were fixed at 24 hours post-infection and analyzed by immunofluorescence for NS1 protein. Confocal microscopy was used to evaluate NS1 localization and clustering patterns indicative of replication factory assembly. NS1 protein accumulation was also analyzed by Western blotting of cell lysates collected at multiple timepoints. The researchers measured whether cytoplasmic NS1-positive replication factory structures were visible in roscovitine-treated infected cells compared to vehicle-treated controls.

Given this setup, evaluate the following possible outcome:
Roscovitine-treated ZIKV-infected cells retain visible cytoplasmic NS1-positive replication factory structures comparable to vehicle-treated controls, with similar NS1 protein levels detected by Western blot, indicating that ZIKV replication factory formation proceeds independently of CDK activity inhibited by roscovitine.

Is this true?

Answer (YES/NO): NO